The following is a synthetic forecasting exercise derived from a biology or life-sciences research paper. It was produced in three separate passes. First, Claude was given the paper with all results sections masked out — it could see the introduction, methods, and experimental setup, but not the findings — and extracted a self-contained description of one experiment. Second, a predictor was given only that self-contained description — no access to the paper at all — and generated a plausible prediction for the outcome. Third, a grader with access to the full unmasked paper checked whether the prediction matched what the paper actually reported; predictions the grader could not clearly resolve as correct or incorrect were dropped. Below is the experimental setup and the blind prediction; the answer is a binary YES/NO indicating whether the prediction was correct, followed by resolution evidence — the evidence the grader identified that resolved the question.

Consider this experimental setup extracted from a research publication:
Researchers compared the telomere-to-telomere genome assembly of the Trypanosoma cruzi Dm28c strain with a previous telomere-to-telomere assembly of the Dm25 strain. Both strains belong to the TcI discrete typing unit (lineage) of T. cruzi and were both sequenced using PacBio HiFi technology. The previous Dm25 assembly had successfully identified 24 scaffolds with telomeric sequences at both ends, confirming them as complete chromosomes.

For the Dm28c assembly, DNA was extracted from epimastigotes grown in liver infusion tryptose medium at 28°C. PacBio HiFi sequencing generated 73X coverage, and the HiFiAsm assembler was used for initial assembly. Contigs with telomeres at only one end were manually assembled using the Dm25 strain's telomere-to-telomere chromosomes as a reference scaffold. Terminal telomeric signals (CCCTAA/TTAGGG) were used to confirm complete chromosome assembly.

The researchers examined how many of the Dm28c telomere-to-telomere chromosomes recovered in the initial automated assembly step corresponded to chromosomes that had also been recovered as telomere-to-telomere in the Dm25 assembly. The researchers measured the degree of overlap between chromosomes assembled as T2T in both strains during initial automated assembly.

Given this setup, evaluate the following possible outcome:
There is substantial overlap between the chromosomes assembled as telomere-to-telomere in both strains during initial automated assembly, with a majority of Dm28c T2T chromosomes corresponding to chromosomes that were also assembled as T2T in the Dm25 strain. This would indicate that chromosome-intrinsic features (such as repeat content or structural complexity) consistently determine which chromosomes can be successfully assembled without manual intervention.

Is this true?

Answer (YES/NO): YES